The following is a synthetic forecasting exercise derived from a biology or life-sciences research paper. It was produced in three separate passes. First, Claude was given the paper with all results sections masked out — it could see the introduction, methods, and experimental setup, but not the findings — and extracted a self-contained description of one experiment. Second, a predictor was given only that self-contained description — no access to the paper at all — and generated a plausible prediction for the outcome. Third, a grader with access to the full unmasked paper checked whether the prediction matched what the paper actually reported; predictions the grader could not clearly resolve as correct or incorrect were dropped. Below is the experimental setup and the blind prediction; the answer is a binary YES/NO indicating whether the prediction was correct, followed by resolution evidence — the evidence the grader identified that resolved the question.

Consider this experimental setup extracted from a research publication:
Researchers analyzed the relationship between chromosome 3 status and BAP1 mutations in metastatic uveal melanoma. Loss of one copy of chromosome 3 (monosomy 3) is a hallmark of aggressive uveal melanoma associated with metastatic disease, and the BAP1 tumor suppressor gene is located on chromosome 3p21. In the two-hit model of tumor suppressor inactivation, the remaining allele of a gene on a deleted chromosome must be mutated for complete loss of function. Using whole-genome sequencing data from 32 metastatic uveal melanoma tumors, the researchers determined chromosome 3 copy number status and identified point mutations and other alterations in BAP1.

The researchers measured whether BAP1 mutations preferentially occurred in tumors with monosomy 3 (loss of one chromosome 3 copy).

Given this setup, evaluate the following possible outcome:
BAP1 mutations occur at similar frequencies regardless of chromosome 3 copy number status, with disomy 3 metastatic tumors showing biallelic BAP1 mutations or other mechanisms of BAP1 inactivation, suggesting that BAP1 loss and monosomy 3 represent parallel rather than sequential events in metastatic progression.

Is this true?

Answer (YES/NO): NO